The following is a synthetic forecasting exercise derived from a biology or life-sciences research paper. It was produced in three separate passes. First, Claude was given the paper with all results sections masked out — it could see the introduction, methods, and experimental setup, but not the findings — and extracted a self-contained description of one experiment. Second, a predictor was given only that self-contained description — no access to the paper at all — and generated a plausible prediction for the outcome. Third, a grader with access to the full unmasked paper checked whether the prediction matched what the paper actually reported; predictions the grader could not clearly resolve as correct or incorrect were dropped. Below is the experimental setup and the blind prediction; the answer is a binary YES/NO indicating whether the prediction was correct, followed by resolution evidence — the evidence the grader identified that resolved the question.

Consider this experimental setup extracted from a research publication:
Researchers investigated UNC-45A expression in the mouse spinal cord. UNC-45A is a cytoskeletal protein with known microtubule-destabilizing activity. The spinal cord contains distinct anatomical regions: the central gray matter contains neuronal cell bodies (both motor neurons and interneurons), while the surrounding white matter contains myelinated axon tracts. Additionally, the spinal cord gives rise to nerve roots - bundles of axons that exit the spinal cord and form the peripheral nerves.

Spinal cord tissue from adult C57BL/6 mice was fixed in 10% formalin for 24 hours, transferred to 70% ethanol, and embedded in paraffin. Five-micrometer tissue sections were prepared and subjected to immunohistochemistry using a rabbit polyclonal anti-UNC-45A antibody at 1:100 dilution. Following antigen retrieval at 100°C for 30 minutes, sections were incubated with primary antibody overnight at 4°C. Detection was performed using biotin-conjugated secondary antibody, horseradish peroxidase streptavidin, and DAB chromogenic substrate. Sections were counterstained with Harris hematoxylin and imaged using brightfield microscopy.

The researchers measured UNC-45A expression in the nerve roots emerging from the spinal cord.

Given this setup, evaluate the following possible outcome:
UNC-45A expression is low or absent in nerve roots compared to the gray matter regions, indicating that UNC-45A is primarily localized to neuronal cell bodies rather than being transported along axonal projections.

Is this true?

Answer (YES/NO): NO